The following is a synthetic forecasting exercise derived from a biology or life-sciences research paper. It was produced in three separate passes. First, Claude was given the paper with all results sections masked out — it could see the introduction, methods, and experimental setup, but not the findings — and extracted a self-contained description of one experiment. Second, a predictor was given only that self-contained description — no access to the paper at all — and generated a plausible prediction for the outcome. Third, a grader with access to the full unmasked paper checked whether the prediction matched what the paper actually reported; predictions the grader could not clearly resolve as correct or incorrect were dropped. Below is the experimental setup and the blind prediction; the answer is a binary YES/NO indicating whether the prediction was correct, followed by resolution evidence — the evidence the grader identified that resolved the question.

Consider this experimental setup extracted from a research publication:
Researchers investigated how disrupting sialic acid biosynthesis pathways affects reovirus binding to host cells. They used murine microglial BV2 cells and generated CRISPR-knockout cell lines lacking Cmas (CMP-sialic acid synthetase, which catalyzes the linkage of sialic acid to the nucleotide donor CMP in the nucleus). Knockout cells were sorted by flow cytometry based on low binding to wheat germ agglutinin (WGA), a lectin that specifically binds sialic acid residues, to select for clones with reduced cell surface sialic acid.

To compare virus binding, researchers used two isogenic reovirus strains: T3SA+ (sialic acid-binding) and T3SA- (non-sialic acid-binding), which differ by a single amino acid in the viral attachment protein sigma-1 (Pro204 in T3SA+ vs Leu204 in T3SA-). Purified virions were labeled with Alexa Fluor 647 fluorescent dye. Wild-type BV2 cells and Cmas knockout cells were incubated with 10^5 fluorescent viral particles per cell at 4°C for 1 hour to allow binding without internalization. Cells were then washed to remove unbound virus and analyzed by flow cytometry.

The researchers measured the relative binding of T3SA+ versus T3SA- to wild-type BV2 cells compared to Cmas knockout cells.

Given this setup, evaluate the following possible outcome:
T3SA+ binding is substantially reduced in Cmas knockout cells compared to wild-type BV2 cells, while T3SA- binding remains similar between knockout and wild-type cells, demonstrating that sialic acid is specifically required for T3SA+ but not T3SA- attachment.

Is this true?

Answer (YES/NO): YES